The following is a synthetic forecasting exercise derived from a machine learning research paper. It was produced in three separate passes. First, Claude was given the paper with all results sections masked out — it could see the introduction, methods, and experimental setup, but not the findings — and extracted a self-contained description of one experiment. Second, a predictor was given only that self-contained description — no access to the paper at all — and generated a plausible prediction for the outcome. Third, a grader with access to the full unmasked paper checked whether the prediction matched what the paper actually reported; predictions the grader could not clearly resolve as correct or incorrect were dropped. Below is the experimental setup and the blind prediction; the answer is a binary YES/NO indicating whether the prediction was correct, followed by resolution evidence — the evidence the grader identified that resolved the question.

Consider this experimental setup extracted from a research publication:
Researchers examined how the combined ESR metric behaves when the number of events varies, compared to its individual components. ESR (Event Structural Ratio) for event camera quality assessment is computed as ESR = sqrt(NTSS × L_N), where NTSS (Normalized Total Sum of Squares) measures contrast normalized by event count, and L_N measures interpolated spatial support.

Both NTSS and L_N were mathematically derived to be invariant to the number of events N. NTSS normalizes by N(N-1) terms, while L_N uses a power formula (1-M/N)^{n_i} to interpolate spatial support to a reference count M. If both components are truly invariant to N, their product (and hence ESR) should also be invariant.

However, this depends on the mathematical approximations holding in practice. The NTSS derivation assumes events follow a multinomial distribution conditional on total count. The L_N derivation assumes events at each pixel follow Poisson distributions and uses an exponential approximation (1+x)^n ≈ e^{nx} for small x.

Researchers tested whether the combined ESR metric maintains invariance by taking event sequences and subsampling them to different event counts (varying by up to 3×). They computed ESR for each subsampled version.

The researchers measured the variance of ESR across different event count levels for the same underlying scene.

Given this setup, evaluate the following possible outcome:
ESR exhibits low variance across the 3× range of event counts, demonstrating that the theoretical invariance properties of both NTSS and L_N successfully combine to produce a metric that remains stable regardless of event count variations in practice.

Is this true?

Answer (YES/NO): NO